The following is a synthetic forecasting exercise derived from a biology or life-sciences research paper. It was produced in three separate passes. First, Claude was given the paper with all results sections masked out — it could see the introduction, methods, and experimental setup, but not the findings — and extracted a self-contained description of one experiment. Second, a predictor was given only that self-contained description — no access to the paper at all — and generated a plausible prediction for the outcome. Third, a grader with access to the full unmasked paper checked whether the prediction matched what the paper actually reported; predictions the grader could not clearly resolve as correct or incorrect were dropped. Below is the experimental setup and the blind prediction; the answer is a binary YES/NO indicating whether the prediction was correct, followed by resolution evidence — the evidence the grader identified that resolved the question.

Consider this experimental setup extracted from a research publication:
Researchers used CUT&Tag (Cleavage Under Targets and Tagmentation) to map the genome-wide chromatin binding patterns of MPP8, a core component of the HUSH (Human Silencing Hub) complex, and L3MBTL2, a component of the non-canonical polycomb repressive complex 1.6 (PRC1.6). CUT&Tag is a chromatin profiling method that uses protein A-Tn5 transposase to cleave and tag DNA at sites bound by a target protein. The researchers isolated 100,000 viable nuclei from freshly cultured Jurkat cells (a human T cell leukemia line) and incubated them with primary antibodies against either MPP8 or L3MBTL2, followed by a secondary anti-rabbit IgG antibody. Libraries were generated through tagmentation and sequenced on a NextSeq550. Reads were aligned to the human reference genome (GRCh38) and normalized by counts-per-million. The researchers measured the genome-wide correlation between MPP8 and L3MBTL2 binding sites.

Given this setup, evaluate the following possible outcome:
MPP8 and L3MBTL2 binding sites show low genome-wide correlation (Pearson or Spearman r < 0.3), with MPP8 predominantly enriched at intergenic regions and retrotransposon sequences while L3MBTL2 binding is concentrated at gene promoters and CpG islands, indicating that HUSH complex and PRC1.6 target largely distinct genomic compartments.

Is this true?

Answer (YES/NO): NO